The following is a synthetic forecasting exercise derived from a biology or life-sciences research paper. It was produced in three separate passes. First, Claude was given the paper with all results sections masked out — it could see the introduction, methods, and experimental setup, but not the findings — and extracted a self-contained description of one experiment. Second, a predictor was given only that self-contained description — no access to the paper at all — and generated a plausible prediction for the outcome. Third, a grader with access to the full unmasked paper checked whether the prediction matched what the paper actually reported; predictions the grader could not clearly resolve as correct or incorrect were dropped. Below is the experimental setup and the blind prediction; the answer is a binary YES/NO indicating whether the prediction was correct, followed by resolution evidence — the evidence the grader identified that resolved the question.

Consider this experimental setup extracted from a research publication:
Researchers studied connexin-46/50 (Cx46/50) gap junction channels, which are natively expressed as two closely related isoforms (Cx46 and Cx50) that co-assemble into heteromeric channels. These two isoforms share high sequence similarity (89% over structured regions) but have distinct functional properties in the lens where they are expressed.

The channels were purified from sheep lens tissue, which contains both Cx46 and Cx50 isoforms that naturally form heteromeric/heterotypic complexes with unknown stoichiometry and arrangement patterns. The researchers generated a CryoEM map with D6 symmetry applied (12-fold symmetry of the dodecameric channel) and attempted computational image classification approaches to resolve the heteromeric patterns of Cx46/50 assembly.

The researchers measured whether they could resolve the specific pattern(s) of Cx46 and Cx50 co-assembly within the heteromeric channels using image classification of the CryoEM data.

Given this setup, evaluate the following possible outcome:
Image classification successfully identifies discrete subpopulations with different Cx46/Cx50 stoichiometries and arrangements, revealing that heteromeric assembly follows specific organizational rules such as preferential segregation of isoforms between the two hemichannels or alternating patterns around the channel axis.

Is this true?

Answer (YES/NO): NO